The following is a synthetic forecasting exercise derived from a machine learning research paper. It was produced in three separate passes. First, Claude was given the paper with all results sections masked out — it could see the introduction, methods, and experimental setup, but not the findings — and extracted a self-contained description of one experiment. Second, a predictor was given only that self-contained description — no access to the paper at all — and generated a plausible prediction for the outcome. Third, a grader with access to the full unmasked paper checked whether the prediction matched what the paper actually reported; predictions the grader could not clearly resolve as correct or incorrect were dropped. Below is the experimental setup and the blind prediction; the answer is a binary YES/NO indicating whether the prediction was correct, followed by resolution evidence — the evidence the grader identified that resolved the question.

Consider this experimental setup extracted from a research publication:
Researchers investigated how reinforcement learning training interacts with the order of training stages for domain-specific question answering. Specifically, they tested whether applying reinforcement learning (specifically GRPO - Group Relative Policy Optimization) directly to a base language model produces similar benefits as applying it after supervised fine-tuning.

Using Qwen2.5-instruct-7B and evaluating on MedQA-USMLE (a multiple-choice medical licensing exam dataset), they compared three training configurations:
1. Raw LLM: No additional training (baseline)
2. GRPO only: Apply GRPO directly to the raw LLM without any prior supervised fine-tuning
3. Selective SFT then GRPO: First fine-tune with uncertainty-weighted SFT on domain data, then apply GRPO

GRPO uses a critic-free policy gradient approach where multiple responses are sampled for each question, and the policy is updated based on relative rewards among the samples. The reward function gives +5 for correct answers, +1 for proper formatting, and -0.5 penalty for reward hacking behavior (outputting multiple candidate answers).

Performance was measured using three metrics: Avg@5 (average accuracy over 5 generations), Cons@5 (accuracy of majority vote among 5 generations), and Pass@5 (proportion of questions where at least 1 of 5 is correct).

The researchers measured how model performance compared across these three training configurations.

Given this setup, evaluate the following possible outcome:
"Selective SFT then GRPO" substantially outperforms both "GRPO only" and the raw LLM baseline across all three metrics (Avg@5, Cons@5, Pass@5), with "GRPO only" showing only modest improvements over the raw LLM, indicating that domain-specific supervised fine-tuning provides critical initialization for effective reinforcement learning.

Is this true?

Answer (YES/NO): NO